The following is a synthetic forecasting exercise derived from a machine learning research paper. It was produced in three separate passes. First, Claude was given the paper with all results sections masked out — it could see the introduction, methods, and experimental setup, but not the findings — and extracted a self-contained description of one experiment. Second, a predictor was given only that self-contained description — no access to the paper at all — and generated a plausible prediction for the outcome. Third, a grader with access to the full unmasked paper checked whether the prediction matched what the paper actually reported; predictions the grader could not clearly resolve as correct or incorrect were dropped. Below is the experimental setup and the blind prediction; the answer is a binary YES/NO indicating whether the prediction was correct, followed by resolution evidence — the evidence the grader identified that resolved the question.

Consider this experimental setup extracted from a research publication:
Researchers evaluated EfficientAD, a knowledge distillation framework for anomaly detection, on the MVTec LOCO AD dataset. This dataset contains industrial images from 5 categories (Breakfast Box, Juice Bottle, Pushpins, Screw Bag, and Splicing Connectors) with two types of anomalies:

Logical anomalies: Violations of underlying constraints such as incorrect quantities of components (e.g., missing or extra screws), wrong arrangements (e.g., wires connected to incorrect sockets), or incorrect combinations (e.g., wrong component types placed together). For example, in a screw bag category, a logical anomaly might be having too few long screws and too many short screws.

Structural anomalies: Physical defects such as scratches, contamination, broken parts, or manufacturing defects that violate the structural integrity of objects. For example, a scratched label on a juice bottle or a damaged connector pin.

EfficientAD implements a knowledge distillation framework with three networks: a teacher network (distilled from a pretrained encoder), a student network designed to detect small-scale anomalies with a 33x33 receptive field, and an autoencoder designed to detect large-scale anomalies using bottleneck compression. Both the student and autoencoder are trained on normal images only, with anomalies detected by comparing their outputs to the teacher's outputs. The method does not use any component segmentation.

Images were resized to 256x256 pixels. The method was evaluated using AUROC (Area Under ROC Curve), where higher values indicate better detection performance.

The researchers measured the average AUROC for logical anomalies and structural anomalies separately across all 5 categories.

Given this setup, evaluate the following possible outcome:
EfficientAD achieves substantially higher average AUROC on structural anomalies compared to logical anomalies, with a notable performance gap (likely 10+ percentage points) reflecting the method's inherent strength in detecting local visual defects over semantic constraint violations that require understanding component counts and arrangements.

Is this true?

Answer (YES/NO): NO